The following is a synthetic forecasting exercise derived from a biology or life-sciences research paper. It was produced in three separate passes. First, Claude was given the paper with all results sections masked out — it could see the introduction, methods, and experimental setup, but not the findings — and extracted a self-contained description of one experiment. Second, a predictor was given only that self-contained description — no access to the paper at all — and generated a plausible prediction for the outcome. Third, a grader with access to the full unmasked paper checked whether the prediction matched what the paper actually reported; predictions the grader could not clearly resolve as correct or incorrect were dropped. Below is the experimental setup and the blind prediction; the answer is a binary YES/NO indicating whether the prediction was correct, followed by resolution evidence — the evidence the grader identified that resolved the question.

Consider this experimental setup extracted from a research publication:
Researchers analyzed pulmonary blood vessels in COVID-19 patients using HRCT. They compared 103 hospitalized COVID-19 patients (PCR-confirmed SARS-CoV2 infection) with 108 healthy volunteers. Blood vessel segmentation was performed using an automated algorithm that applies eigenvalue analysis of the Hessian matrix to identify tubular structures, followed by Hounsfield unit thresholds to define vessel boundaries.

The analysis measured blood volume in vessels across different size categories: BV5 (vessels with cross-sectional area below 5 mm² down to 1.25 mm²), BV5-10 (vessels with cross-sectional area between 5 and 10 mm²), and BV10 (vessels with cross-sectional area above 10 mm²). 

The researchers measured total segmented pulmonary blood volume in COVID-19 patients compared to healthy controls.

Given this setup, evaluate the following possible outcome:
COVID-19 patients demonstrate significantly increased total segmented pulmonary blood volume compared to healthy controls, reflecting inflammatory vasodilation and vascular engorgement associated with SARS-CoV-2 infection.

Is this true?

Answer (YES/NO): NO